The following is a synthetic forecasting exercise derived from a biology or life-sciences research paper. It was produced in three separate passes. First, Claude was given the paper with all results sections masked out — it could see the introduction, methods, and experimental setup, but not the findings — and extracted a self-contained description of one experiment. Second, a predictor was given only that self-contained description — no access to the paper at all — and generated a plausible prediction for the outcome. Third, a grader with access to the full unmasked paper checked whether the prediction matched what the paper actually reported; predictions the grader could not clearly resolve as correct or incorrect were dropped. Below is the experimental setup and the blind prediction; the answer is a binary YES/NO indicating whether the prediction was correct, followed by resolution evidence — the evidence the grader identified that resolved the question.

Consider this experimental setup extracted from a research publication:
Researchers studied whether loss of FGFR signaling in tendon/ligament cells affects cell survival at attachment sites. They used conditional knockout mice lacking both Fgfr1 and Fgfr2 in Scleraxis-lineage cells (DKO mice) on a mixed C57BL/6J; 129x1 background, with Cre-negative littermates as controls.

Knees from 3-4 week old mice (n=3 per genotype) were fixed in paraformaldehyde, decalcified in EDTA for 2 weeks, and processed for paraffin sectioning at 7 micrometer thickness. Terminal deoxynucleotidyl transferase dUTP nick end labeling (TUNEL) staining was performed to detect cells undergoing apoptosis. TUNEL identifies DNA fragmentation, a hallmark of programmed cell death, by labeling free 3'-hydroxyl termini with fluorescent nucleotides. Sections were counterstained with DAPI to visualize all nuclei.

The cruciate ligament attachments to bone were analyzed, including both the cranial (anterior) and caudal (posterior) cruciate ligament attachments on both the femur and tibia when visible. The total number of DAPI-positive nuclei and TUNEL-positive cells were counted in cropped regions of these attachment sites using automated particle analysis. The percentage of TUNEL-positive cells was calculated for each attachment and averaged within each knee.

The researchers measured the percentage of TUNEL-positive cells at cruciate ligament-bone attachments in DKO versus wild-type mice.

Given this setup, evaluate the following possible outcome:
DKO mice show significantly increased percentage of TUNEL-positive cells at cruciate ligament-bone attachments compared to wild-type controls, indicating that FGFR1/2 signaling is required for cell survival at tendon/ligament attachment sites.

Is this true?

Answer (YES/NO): YES